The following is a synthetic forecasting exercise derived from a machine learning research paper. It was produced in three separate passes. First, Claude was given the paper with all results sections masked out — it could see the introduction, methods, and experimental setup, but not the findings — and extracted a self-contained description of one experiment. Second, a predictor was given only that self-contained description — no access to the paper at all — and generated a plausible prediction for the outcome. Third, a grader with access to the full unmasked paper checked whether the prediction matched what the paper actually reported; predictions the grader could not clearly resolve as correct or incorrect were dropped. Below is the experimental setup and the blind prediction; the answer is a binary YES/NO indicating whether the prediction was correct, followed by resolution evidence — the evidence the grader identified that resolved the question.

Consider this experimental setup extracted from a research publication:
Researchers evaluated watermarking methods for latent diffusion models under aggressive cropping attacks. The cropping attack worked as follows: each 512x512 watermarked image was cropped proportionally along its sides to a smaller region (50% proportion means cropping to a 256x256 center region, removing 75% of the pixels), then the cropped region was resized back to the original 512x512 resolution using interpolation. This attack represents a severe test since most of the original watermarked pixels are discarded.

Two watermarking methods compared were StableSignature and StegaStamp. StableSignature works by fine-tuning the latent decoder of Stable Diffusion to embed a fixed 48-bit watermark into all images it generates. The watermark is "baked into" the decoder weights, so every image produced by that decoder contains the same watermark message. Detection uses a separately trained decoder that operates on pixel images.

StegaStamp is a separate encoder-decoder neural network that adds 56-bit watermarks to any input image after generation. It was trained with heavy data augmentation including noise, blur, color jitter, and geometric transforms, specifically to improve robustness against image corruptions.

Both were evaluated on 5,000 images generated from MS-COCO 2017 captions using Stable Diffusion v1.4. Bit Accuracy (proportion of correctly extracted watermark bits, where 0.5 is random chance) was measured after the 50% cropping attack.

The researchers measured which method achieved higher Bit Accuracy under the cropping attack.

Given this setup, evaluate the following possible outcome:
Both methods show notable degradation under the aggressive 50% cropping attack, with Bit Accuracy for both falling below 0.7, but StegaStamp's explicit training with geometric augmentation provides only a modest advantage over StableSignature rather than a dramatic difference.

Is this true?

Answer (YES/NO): NO